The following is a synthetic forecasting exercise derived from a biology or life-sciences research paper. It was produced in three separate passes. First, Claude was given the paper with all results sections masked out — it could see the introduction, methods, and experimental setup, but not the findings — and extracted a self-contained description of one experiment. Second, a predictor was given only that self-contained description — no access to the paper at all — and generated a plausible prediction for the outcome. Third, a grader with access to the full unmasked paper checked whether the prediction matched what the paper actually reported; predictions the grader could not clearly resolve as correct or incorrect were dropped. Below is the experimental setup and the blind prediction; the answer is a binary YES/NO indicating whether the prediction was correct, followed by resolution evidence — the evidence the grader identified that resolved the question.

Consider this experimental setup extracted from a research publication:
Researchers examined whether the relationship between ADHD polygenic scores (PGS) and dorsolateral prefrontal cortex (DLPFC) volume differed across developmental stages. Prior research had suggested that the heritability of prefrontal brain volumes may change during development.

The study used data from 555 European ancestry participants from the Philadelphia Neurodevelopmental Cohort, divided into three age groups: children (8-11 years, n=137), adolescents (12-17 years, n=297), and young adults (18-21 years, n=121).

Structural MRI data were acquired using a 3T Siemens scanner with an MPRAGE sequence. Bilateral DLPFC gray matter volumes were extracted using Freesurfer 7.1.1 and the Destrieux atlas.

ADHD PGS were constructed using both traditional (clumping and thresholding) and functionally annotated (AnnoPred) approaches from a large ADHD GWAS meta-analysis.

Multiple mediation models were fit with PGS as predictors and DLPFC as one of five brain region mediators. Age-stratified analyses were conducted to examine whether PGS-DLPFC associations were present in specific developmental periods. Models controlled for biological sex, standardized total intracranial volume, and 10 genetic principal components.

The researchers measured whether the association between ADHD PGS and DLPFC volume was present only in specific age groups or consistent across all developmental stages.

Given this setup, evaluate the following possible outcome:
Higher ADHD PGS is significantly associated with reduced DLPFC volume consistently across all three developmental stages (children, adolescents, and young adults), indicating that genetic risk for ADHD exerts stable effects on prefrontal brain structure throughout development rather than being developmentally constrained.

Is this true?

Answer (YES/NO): NO